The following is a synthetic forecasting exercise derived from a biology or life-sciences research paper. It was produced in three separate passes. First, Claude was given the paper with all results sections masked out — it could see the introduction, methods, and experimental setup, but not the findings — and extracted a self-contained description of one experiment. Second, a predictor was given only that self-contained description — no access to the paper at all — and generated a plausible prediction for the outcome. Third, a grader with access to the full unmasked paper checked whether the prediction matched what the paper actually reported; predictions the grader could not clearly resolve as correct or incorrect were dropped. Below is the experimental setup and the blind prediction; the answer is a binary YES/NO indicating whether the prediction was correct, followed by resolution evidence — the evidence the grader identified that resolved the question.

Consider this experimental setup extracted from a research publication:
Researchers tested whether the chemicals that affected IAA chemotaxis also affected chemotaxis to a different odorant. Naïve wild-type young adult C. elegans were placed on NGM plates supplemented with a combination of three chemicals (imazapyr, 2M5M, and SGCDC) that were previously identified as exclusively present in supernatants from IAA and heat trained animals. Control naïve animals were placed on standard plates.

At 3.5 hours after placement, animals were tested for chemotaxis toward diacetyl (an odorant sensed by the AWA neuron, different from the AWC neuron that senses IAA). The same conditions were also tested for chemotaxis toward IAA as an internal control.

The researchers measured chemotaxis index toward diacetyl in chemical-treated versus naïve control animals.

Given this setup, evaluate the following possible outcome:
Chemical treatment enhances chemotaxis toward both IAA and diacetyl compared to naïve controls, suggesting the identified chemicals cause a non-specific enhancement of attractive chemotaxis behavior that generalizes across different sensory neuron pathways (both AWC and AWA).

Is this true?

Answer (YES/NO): NO